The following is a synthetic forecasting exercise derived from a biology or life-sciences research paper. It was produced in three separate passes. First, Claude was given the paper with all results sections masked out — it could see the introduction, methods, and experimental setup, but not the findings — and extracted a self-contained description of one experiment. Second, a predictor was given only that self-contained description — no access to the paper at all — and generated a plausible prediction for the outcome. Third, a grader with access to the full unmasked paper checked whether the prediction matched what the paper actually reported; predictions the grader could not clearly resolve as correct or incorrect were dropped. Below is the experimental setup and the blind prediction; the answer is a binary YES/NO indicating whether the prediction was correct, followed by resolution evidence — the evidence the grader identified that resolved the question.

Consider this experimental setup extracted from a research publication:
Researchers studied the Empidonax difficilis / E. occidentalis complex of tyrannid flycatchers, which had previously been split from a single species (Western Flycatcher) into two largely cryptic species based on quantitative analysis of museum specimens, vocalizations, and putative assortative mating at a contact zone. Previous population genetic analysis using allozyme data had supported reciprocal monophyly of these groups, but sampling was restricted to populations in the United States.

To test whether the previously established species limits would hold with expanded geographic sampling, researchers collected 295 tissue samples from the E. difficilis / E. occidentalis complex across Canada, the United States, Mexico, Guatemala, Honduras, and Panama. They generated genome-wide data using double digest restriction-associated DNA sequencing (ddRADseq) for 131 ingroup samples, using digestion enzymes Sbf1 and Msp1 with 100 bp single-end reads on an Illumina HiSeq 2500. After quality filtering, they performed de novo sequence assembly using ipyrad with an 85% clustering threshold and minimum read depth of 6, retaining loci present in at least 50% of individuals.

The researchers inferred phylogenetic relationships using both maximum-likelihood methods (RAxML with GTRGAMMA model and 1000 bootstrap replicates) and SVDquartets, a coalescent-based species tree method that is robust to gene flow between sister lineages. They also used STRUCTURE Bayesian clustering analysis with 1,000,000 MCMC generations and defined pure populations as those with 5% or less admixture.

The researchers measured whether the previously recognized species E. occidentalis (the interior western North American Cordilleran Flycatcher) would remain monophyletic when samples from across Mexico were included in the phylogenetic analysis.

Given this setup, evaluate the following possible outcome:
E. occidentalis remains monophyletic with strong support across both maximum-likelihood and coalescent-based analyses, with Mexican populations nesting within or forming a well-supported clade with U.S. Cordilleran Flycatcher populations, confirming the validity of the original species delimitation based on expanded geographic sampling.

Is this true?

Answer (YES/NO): NO